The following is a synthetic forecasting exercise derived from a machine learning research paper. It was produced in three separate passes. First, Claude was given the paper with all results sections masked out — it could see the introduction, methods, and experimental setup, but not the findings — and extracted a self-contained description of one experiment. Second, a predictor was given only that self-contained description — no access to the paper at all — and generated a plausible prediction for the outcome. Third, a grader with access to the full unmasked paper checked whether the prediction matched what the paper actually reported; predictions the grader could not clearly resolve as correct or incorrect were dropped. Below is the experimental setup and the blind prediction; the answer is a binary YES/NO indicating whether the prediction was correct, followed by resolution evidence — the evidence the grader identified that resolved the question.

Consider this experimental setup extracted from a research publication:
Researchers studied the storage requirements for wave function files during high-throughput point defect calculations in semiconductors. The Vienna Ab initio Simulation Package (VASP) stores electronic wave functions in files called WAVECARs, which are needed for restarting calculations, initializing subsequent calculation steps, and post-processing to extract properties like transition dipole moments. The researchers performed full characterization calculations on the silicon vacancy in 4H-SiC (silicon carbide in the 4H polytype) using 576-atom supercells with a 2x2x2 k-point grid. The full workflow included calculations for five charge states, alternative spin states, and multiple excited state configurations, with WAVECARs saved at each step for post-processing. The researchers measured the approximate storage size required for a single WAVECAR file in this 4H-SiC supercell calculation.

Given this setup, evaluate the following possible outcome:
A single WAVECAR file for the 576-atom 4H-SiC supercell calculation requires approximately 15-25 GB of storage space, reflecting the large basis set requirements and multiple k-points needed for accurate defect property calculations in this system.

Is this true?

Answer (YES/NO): NO